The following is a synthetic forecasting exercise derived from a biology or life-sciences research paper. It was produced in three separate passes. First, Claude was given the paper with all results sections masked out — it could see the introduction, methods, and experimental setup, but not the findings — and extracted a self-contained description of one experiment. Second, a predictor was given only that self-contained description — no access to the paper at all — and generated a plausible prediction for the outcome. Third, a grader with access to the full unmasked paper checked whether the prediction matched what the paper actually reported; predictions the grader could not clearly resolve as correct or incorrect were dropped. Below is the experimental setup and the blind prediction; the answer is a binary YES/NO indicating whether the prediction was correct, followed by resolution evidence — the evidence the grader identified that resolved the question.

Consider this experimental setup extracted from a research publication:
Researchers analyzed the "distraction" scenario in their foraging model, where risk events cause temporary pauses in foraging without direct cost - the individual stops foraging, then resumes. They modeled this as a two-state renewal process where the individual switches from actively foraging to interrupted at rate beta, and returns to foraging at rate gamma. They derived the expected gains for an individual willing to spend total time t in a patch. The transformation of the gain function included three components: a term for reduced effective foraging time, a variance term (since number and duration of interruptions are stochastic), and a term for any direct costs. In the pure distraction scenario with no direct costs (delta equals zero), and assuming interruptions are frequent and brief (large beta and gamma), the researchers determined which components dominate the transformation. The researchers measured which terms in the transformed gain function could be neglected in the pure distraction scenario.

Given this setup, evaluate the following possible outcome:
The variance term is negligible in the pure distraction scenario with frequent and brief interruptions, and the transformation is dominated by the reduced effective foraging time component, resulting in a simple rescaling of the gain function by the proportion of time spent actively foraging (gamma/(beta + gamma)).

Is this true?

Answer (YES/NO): YES